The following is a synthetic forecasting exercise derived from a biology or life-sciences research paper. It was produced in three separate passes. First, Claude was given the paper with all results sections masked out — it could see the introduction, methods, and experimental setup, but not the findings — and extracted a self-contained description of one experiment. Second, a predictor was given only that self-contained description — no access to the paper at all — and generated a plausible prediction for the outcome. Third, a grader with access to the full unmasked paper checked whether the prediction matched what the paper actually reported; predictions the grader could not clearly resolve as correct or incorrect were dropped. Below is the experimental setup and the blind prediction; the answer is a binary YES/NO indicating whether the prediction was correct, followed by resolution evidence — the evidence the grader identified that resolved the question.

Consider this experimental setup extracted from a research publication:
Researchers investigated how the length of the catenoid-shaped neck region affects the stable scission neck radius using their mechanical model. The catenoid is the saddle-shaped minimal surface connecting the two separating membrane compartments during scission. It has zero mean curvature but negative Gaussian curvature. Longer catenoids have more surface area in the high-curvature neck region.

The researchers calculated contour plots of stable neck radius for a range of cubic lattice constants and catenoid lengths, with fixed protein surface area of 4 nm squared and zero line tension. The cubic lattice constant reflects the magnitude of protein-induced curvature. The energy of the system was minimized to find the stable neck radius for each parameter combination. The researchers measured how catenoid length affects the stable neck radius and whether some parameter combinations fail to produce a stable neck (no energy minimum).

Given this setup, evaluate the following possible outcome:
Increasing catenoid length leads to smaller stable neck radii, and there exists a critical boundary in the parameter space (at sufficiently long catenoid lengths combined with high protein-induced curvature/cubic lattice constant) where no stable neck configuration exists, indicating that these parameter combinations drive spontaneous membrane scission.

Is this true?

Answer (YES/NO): NO